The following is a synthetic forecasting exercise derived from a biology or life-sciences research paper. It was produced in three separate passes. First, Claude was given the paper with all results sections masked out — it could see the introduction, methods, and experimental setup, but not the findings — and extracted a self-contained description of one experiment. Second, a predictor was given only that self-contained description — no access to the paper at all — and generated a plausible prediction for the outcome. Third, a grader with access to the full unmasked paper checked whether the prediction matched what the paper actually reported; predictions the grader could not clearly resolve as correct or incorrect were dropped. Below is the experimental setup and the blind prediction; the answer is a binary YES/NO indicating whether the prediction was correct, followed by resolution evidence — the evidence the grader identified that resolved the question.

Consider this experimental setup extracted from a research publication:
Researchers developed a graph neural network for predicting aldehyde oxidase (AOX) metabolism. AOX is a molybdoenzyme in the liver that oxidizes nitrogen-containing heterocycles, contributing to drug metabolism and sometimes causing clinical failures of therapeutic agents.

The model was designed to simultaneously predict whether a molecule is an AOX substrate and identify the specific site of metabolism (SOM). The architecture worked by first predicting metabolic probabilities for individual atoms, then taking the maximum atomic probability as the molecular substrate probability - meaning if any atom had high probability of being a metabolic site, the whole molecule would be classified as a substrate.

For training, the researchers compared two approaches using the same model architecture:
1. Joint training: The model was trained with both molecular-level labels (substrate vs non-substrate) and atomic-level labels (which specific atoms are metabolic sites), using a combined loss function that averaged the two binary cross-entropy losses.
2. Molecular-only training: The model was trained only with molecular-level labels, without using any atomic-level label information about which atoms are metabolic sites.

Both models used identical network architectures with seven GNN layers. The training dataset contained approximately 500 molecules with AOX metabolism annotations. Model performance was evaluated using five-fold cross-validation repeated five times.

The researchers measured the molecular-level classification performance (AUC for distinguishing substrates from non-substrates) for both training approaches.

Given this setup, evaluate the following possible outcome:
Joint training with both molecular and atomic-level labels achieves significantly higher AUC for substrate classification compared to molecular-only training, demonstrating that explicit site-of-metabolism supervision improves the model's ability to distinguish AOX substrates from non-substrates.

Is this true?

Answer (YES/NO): YES